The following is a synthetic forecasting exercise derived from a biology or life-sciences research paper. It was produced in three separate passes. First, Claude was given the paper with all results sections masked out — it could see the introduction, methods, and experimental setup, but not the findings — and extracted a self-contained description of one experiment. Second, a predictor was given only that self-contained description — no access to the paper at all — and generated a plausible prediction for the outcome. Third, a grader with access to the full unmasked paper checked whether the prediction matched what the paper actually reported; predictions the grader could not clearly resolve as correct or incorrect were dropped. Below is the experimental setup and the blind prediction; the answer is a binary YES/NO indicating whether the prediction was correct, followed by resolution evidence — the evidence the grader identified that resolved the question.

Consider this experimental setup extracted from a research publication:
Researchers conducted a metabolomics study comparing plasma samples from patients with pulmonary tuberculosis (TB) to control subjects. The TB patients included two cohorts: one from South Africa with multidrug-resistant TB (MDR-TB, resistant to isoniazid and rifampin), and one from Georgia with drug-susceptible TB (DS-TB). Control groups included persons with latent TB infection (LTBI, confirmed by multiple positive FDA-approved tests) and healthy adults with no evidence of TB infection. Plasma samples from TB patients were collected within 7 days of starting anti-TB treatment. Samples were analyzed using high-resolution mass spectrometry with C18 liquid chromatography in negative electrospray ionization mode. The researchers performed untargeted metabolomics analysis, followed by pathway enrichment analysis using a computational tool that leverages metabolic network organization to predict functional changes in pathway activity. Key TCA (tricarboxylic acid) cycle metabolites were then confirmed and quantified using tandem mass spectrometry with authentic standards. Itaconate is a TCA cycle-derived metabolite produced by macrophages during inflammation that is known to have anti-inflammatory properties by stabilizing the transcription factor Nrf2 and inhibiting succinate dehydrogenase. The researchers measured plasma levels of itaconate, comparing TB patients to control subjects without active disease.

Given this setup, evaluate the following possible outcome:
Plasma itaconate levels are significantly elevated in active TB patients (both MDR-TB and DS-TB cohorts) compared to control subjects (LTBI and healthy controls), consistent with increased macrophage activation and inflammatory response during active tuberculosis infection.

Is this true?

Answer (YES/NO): NO